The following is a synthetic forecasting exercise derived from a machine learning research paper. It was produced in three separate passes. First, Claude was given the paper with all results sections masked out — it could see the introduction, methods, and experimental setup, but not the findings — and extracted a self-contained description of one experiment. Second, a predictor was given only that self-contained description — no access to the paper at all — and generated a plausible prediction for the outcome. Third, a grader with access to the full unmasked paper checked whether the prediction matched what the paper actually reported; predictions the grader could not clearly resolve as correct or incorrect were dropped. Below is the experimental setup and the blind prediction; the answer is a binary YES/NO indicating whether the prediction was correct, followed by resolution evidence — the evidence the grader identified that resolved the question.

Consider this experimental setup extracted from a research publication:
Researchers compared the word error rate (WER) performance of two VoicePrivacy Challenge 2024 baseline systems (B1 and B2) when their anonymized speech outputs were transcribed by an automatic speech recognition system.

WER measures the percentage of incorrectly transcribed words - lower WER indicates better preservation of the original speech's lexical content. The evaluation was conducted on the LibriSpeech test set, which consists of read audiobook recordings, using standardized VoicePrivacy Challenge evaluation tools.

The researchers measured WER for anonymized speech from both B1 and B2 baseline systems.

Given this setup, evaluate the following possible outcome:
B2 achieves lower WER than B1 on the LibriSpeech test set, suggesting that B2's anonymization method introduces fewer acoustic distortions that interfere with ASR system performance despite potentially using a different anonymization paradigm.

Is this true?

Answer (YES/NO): NO